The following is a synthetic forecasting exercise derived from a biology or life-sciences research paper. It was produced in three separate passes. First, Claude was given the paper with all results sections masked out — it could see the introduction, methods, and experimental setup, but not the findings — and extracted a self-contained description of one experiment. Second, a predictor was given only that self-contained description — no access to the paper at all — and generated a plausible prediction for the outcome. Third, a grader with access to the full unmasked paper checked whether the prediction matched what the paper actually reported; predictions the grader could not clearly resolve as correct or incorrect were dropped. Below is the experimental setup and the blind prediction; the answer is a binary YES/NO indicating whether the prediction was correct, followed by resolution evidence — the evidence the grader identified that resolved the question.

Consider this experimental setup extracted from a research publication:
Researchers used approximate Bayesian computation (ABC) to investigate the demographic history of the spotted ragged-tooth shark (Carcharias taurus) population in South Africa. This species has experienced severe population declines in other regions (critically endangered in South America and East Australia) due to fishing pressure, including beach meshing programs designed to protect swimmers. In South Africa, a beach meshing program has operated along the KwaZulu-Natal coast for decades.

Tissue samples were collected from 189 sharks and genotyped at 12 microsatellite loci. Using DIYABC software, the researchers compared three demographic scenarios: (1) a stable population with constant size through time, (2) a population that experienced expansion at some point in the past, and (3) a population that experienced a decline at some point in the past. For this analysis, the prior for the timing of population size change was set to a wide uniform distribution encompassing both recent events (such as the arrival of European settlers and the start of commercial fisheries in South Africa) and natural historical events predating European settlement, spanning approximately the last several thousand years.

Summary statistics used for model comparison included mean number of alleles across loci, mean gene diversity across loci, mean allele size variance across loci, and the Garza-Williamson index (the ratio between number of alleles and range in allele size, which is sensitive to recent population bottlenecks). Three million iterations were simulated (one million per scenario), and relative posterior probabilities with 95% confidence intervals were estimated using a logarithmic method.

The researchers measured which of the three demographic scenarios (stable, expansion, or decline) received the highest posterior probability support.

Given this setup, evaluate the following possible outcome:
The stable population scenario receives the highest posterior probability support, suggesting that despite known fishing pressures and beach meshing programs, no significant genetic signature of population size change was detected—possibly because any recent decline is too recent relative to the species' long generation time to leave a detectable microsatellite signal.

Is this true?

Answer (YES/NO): NO